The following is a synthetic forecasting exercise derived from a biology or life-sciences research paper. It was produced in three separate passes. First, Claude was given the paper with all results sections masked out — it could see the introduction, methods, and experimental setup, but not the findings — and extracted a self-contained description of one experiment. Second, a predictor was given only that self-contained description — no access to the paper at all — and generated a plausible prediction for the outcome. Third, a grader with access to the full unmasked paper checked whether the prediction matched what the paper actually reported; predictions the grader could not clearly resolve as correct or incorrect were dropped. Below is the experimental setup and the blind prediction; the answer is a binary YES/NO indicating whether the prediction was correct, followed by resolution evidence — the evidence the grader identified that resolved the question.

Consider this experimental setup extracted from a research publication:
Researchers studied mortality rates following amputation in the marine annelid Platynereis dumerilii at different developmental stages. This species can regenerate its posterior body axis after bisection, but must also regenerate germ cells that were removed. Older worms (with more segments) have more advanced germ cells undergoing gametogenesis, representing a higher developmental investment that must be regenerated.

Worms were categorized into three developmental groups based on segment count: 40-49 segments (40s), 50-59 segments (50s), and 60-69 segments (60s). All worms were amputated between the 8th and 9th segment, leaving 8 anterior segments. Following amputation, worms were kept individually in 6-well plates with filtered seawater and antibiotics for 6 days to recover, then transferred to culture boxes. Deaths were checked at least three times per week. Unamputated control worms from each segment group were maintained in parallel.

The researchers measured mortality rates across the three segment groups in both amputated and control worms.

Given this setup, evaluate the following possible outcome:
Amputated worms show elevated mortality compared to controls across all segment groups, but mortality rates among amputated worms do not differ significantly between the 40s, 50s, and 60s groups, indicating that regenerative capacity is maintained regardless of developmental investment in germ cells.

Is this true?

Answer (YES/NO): NO